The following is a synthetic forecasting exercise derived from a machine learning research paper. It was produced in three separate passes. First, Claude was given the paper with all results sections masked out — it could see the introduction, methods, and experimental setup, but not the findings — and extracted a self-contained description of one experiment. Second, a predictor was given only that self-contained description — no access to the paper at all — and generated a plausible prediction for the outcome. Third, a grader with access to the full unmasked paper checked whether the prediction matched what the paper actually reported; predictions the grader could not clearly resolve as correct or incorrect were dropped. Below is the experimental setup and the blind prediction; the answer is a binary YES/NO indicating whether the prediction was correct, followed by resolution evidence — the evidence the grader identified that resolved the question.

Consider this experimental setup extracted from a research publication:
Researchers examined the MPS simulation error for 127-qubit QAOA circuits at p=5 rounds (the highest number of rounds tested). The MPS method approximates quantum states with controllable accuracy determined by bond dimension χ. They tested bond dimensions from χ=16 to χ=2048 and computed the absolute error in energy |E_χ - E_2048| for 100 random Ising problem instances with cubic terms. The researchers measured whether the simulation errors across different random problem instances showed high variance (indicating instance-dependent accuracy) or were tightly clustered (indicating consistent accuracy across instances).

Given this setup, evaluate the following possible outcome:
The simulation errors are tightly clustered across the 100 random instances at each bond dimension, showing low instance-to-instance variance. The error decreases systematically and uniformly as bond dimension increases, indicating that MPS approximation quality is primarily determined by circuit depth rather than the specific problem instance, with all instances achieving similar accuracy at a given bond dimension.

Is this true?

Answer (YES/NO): YES